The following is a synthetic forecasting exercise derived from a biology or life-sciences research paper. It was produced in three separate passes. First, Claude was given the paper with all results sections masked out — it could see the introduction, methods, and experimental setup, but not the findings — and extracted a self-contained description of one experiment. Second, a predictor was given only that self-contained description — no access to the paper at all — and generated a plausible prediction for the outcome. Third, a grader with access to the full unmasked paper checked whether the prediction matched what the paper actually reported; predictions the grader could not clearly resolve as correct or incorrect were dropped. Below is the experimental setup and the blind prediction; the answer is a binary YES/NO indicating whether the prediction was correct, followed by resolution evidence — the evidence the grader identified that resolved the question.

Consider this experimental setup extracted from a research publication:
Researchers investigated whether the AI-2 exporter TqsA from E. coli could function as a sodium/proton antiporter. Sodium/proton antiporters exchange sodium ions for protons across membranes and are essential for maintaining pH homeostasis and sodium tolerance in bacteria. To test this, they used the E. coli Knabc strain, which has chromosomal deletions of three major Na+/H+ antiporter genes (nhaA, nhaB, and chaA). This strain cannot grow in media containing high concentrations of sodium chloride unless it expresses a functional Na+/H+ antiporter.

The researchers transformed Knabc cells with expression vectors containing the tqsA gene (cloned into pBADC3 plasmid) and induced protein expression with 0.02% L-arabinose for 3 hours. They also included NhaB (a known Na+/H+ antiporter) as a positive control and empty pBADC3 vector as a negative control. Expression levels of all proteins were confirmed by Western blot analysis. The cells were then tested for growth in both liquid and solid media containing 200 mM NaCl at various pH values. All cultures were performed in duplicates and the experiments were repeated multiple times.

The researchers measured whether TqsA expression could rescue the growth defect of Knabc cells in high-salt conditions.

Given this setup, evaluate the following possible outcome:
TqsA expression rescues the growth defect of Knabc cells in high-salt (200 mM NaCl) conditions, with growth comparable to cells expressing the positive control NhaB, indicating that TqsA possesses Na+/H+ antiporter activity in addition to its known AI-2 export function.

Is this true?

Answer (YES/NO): NO